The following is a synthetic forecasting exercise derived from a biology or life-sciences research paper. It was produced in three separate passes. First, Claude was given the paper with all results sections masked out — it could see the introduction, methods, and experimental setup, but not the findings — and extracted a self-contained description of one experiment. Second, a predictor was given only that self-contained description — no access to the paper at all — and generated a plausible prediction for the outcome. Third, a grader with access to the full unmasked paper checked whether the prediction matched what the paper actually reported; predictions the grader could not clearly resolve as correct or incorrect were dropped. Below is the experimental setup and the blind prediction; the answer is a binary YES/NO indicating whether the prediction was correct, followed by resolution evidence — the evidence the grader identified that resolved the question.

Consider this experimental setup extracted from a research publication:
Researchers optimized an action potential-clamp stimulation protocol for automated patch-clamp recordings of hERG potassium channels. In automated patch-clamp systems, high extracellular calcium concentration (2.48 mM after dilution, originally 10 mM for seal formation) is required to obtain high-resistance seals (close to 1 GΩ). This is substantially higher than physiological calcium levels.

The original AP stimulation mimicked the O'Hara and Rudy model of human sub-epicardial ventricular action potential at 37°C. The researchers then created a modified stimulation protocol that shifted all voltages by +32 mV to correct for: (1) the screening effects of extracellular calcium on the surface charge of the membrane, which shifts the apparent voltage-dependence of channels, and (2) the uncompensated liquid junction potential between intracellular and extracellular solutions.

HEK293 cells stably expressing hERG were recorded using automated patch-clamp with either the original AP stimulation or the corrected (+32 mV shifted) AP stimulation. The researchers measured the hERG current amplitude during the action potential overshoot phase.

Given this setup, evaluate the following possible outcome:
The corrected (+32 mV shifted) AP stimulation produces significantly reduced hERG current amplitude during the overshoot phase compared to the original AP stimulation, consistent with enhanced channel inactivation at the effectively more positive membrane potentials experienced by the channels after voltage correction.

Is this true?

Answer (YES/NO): NO